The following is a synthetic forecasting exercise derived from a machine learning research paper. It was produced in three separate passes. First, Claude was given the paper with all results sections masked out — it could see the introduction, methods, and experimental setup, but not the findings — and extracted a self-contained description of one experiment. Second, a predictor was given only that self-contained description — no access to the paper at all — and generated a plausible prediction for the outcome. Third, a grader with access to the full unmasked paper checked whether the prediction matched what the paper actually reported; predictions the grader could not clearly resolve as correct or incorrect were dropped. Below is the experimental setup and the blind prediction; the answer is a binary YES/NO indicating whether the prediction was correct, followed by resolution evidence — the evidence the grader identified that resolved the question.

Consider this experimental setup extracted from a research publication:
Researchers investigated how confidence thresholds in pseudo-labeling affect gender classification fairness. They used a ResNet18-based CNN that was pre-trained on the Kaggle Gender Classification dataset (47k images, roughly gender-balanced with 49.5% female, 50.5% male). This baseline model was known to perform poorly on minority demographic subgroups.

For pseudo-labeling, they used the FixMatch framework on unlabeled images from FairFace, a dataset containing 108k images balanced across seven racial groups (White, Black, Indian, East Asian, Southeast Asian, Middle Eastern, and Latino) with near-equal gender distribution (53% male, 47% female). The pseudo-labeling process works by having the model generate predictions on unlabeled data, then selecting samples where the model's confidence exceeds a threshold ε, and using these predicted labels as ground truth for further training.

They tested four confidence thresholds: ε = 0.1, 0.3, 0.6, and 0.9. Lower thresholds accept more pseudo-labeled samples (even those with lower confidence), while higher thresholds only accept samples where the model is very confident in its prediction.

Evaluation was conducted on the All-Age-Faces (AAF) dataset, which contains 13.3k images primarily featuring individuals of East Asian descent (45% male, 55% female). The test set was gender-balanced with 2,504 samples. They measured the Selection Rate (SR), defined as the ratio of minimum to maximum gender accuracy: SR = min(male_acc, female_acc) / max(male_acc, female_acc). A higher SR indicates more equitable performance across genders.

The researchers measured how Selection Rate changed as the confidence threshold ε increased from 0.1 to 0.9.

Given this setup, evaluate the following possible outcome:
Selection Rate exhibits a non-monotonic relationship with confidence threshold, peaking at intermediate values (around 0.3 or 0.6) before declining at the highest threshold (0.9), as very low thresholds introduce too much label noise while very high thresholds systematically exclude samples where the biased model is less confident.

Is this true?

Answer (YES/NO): NO